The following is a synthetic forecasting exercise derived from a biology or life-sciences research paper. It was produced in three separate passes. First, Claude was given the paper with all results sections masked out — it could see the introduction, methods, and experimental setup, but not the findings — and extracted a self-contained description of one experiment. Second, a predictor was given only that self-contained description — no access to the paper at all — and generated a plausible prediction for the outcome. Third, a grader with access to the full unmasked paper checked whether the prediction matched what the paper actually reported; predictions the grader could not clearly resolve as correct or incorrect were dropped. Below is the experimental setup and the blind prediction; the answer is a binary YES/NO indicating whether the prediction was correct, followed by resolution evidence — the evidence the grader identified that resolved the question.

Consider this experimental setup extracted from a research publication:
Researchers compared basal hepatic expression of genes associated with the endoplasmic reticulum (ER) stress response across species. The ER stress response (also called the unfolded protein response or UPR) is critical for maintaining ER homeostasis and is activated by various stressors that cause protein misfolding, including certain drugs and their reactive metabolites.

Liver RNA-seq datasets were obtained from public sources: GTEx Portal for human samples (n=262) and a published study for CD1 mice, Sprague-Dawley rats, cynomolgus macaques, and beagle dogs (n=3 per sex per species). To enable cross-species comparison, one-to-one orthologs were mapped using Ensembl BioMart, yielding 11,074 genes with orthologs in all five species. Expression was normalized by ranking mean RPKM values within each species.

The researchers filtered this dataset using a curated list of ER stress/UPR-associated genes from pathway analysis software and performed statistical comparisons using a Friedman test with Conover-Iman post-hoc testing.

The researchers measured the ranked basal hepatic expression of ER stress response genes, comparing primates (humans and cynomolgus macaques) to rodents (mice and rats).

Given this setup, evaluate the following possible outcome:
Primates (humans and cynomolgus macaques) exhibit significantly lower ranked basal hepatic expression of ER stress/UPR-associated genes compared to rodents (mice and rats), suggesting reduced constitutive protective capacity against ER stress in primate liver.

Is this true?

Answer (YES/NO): NO